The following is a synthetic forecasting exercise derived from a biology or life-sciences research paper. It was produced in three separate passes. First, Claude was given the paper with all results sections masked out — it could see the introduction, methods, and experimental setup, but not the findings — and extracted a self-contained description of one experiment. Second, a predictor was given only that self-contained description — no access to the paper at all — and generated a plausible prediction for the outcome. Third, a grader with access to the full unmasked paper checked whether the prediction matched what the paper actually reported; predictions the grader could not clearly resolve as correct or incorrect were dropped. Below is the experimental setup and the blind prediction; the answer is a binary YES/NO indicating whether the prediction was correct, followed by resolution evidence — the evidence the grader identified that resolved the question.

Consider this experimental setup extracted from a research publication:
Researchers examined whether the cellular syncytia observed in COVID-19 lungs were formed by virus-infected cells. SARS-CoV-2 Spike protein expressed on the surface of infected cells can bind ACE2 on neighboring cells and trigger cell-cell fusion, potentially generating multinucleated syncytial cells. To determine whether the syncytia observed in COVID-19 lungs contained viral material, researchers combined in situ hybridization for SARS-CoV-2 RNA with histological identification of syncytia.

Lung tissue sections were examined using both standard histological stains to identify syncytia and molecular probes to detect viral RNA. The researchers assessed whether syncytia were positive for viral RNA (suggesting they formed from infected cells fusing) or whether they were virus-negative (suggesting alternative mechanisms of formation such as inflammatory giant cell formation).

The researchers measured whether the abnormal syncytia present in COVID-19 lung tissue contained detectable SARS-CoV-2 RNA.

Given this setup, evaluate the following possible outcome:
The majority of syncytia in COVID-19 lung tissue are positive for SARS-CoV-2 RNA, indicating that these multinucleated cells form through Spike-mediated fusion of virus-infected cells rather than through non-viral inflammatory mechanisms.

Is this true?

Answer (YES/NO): YES